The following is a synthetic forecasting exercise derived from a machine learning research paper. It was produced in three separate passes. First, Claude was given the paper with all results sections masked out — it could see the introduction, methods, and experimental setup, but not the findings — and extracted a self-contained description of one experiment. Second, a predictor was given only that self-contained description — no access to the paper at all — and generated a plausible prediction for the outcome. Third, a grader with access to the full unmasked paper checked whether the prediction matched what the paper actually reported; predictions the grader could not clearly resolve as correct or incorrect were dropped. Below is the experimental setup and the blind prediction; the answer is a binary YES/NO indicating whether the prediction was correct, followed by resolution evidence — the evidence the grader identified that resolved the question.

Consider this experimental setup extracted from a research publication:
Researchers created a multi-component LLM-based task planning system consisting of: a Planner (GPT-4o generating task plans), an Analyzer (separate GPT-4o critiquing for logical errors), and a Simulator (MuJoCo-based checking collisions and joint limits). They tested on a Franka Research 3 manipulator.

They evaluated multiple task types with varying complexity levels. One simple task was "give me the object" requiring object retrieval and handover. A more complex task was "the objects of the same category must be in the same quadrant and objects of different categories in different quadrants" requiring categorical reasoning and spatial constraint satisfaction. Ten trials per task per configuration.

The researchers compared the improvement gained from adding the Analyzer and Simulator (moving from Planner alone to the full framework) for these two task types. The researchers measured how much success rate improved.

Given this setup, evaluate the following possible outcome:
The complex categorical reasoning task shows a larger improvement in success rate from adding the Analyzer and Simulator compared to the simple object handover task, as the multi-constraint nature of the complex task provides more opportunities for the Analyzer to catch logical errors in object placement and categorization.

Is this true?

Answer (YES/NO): NO